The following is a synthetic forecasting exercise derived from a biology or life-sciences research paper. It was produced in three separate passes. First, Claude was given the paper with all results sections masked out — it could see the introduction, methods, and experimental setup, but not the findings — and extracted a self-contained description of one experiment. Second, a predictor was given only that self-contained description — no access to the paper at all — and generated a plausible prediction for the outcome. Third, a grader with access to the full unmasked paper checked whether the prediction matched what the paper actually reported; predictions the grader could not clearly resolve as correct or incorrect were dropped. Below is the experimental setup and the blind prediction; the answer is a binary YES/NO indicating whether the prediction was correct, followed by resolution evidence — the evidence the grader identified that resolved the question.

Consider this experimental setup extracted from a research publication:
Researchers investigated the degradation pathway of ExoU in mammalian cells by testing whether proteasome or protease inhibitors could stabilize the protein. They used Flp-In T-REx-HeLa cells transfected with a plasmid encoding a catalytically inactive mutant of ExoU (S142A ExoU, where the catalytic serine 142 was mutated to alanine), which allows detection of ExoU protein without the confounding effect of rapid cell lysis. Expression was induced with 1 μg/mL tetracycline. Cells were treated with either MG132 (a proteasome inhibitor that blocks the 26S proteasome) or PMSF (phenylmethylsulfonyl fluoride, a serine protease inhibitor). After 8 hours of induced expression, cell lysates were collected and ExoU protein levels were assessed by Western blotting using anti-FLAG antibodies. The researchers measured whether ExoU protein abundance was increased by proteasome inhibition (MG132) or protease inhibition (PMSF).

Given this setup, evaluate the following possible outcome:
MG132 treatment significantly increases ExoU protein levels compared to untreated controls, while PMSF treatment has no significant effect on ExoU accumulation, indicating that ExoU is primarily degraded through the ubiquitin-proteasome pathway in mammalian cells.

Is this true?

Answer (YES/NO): NO